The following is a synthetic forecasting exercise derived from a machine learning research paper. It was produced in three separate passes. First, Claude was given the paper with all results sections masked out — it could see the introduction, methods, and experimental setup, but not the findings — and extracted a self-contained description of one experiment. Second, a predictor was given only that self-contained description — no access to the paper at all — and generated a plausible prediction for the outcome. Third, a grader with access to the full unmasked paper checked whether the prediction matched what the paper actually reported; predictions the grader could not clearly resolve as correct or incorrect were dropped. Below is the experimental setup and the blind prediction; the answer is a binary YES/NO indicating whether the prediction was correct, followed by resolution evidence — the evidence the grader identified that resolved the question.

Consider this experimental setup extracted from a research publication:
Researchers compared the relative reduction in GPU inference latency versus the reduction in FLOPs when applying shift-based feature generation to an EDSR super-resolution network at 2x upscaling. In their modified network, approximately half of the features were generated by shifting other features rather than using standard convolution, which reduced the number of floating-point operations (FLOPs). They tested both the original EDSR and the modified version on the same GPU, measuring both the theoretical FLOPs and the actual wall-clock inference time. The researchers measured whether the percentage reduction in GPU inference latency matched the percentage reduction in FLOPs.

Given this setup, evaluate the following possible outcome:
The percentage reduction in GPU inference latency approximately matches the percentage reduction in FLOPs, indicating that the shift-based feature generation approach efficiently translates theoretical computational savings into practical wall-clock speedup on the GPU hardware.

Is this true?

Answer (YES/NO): YES